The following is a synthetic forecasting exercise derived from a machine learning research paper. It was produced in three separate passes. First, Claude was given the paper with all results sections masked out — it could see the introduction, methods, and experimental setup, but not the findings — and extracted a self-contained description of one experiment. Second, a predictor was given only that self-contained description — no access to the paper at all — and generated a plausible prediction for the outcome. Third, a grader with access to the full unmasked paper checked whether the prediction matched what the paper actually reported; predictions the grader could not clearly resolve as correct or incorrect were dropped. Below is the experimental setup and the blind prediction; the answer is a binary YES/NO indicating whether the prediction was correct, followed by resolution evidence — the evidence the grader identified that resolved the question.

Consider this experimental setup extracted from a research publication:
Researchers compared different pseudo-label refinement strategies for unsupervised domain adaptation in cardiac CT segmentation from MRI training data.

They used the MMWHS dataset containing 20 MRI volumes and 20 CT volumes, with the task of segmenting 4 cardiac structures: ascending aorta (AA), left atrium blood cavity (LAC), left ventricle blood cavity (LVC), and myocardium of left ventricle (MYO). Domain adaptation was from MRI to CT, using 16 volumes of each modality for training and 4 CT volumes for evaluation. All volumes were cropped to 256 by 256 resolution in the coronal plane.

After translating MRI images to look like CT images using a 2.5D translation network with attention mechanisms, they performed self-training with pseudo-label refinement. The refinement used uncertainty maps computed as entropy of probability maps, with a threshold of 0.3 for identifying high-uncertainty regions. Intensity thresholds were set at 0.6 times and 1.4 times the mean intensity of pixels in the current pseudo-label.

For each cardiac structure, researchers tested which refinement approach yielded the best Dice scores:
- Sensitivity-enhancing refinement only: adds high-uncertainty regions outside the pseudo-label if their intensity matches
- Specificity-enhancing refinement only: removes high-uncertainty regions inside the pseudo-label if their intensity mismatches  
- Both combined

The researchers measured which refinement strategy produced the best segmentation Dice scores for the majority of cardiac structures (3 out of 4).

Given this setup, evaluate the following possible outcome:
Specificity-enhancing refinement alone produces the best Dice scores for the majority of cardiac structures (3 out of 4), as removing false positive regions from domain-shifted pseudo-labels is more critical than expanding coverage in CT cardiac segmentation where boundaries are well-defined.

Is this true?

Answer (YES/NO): YES